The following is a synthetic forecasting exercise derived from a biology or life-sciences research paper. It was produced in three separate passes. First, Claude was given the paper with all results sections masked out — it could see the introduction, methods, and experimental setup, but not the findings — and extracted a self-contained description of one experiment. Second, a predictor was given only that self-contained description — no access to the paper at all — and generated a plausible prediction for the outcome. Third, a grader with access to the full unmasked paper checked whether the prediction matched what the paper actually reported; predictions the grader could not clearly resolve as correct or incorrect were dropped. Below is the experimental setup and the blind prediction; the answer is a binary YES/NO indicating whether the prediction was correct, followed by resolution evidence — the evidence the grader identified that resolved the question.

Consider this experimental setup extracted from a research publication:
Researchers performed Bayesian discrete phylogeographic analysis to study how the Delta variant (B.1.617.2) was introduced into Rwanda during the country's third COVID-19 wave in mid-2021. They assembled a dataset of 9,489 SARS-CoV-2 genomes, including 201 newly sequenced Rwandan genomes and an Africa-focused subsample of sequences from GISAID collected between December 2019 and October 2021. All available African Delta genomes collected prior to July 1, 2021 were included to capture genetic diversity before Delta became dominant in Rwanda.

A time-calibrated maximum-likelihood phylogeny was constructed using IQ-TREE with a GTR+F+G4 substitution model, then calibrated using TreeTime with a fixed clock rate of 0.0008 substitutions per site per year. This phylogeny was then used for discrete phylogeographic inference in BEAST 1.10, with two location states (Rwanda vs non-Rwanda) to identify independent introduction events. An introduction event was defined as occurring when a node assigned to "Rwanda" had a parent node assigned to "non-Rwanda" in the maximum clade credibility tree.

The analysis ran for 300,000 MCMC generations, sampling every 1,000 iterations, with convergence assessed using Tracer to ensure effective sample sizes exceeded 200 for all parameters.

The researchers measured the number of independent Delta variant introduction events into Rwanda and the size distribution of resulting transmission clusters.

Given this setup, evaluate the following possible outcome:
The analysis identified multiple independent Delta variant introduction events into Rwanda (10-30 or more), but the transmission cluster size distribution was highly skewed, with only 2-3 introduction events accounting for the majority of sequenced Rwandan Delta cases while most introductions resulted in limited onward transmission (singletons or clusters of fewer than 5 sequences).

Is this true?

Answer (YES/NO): NO